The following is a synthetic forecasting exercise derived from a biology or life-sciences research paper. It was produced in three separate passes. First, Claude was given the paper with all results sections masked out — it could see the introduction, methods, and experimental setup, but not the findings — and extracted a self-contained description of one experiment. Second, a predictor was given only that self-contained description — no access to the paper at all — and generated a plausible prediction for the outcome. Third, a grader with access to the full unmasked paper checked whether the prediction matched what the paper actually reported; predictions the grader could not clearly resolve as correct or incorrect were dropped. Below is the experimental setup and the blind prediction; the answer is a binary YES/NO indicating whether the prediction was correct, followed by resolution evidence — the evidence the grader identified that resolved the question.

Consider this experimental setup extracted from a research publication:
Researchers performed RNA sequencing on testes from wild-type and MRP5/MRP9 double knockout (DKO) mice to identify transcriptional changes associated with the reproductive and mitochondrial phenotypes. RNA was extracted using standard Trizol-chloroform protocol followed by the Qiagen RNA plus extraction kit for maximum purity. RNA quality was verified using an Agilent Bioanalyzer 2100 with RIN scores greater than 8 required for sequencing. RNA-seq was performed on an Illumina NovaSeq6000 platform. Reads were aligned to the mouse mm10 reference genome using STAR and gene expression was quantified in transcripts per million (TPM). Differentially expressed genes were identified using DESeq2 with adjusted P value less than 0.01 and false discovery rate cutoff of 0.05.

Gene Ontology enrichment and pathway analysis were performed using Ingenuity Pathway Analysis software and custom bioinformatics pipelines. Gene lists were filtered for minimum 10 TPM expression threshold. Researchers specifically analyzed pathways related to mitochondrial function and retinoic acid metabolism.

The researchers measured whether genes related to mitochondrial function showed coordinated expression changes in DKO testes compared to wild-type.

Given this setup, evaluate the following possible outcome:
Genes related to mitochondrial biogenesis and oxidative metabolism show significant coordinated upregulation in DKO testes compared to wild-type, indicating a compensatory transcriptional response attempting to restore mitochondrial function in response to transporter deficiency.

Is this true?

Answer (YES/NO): NO